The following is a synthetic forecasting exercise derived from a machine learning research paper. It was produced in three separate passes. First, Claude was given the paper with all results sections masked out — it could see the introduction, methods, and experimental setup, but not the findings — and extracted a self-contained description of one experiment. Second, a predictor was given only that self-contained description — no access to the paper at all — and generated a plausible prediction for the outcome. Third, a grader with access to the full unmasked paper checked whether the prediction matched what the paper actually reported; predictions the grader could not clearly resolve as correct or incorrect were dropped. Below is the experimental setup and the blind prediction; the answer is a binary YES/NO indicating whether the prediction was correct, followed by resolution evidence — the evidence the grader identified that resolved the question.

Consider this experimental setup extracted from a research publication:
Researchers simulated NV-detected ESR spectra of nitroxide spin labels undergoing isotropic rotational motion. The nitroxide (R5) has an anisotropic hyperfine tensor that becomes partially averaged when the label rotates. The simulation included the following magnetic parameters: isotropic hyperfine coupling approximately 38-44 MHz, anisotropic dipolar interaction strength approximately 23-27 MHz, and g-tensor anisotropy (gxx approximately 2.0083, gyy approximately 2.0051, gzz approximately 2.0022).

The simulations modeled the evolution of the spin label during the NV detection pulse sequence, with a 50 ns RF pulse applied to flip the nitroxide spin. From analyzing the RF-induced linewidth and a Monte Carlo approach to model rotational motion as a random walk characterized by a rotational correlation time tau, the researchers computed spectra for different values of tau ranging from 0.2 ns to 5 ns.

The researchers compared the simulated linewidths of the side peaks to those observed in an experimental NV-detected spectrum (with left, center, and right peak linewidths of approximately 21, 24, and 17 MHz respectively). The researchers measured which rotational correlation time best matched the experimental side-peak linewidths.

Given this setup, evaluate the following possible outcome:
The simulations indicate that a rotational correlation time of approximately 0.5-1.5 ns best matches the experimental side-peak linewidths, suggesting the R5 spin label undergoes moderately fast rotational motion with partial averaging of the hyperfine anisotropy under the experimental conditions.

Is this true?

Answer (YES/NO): YES